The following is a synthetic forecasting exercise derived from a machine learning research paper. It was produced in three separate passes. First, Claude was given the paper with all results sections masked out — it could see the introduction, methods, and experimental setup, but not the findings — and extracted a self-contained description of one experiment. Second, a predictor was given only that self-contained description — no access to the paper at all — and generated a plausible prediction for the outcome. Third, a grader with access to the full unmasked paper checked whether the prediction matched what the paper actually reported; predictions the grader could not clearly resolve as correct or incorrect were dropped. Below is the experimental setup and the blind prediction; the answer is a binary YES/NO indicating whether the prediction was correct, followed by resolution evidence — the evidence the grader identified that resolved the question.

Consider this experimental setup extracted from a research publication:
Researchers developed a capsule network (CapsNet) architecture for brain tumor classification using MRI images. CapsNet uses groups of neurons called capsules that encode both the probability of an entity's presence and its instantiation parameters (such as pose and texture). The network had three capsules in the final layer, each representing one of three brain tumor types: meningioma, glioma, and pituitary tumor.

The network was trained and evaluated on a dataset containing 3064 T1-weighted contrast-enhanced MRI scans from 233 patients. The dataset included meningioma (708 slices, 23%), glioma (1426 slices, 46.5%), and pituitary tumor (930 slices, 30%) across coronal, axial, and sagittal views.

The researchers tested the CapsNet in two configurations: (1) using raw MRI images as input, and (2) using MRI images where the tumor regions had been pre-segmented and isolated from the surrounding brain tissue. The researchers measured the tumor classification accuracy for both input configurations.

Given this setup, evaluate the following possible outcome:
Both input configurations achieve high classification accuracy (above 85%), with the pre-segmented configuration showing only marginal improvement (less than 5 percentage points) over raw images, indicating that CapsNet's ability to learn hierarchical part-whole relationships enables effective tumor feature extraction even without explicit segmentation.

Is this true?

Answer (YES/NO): NO